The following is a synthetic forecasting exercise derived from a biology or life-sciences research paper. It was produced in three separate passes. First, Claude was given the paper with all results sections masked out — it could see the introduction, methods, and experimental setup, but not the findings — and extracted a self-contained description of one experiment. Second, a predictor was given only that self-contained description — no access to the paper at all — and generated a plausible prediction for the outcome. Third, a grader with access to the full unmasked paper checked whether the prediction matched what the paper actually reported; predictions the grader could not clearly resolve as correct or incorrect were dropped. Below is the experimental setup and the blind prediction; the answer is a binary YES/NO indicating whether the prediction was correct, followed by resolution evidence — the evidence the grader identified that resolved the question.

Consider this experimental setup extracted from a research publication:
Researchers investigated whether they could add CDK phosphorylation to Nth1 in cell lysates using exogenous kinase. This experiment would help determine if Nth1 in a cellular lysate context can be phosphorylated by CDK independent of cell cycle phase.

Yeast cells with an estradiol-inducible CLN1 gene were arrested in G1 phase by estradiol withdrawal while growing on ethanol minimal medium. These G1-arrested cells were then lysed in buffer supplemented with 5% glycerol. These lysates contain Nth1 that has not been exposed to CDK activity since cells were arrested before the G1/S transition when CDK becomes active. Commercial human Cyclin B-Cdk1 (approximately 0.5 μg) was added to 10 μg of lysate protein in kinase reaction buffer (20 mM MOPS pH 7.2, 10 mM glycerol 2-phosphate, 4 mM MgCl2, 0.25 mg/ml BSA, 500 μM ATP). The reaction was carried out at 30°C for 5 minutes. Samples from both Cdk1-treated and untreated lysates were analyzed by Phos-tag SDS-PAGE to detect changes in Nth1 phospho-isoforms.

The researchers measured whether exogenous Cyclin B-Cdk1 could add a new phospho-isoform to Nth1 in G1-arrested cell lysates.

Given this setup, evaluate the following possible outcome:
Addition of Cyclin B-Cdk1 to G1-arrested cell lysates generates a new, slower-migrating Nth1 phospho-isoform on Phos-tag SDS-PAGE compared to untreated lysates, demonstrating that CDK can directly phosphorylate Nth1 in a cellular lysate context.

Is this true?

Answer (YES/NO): YES